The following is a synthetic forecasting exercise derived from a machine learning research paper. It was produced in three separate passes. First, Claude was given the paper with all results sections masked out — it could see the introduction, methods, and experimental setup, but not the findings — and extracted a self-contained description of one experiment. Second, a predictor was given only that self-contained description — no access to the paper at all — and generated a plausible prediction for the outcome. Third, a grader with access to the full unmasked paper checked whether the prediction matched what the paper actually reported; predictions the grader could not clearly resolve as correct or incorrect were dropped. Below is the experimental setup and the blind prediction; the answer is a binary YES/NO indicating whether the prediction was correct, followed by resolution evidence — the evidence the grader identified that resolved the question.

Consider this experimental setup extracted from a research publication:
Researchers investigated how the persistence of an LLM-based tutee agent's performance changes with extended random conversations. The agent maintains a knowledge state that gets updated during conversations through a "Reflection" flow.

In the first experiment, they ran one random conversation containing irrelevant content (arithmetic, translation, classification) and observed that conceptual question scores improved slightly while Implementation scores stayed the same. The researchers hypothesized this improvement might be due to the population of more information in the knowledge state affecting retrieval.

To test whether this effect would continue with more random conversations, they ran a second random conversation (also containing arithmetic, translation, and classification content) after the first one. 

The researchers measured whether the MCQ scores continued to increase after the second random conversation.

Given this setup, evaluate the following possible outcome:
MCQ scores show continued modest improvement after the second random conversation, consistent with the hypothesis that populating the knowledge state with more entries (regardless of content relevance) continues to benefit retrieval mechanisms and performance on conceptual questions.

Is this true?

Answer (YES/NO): NO